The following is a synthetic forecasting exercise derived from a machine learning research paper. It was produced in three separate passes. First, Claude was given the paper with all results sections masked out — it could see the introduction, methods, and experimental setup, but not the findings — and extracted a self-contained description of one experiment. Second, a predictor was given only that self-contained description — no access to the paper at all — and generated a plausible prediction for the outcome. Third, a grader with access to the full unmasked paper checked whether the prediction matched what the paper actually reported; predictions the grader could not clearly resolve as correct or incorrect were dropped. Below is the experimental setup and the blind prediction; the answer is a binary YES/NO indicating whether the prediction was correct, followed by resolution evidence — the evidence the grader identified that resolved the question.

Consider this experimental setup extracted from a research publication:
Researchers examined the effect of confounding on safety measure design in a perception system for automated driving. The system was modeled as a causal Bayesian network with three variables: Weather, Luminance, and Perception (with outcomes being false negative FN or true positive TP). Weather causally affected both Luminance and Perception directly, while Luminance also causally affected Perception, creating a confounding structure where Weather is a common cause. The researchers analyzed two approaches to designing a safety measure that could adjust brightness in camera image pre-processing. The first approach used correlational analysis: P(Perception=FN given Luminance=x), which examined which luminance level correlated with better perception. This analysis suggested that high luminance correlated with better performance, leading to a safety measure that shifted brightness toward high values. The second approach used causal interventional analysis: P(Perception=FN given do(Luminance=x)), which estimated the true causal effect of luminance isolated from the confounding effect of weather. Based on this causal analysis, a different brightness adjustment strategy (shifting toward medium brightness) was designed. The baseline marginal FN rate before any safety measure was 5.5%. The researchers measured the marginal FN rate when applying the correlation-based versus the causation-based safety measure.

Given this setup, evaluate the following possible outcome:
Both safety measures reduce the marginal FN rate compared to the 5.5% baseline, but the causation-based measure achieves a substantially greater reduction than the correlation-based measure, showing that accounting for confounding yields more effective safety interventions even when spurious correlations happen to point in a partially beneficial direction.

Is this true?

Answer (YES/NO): NO